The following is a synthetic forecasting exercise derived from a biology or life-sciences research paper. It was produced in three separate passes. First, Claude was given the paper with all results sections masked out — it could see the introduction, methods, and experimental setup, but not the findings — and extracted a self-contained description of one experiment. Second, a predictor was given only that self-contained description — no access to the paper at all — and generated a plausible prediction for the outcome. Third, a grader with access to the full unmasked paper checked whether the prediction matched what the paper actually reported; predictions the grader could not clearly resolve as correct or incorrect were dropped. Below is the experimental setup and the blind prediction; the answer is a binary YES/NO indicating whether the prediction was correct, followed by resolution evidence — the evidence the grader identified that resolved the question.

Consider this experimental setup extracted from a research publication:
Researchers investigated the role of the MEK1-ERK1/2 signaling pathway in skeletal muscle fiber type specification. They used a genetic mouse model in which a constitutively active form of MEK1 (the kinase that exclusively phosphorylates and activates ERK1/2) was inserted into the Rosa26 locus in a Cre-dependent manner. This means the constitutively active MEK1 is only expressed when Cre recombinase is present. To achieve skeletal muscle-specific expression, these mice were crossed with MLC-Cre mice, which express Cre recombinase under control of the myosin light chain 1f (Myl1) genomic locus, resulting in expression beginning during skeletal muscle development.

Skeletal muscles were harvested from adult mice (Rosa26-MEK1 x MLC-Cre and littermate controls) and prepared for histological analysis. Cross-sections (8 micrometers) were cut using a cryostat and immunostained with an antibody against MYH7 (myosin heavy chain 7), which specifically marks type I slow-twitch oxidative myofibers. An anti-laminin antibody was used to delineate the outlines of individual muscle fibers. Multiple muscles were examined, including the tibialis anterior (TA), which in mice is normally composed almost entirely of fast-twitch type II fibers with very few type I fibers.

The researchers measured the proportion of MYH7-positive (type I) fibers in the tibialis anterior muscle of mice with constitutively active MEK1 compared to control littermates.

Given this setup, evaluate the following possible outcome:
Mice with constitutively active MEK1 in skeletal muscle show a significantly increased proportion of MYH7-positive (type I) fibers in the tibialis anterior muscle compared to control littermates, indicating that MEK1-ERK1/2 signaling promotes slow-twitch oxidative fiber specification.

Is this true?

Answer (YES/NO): YES